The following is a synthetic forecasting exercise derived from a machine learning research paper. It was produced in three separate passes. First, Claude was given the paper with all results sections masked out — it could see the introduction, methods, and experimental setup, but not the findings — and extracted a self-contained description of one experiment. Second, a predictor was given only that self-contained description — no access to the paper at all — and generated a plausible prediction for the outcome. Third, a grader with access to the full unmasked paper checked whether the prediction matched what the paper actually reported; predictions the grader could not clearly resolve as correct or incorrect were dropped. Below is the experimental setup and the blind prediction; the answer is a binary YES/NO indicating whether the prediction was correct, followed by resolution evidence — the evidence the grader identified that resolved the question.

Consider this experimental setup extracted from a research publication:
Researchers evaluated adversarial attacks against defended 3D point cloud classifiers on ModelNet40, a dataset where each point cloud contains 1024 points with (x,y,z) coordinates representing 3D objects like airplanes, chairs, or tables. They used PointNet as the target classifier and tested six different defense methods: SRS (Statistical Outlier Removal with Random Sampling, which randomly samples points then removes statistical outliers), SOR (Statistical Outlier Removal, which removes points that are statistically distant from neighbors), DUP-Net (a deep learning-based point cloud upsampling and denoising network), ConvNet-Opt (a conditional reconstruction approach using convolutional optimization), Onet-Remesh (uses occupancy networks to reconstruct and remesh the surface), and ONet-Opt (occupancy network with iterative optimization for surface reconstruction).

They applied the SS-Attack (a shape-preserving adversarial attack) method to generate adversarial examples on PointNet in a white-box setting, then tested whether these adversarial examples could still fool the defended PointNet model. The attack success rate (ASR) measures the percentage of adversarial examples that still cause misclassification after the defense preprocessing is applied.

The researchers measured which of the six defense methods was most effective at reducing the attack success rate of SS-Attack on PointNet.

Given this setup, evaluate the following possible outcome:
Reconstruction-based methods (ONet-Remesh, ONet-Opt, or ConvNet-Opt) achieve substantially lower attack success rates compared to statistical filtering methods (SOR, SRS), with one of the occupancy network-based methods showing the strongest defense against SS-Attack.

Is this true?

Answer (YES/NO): YES